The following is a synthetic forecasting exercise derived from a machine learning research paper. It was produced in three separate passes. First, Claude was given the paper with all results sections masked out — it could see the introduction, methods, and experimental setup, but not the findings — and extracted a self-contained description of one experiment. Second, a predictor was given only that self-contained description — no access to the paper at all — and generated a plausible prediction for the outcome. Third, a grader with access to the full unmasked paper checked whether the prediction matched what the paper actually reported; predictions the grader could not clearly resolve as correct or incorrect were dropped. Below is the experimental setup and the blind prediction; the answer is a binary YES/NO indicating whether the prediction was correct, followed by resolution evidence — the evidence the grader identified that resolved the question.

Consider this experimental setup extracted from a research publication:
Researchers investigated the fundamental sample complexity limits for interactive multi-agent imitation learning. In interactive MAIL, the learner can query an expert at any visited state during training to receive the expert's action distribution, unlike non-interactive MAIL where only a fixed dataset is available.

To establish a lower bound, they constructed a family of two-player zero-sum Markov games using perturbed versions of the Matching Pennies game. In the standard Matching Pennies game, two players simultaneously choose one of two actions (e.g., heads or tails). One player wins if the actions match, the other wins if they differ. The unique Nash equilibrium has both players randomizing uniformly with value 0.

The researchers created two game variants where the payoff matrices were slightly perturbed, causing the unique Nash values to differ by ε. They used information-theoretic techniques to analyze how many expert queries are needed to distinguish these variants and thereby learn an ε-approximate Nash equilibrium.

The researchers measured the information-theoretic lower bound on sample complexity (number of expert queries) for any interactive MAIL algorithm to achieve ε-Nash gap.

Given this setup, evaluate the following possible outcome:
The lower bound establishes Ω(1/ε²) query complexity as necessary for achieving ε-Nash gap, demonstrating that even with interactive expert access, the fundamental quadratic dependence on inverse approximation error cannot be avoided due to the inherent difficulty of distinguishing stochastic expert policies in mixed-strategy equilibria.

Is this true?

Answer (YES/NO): YES